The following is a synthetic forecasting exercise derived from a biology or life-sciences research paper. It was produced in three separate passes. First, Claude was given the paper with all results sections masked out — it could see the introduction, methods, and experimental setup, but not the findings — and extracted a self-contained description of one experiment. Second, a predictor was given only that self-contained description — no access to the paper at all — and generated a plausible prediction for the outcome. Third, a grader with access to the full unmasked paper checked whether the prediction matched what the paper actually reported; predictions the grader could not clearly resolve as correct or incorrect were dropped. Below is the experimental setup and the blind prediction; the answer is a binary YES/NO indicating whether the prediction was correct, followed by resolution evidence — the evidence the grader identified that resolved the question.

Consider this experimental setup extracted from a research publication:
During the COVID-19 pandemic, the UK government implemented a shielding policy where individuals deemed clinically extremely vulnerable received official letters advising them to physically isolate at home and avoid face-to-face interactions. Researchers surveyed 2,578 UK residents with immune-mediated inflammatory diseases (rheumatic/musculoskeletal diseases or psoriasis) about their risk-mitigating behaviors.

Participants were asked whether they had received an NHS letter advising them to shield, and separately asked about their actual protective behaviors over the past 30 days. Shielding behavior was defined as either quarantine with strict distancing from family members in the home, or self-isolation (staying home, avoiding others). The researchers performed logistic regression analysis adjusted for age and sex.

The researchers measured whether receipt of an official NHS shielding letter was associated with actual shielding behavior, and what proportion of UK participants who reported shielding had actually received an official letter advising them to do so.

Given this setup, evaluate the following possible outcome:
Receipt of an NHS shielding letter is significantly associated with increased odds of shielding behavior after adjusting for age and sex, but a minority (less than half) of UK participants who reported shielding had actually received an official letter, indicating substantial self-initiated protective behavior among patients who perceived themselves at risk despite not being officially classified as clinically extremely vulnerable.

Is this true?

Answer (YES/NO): NO